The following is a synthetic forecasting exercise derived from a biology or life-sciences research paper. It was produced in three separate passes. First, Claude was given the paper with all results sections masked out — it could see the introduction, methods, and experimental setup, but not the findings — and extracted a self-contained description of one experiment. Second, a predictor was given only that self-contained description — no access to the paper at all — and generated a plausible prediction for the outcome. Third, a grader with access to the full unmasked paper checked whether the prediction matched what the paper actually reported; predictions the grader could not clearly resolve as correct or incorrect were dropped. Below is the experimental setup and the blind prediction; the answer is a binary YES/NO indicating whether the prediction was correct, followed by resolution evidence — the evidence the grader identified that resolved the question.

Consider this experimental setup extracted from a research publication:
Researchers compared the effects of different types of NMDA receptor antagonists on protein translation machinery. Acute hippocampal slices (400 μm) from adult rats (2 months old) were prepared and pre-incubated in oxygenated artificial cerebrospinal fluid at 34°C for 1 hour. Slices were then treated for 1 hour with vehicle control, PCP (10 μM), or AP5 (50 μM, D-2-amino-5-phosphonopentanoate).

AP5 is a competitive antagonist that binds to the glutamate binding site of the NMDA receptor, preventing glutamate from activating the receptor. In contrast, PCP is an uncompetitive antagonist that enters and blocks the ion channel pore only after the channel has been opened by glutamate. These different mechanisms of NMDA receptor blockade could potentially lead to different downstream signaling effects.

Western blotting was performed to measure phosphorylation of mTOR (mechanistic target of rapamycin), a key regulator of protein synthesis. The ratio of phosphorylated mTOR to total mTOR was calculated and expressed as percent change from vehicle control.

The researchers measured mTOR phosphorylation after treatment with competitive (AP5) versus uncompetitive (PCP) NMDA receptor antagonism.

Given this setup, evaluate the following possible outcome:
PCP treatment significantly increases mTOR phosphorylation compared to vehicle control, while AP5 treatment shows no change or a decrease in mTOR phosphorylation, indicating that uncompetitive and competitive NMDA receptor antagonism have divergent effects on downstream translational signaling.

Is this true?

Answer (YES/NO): YES